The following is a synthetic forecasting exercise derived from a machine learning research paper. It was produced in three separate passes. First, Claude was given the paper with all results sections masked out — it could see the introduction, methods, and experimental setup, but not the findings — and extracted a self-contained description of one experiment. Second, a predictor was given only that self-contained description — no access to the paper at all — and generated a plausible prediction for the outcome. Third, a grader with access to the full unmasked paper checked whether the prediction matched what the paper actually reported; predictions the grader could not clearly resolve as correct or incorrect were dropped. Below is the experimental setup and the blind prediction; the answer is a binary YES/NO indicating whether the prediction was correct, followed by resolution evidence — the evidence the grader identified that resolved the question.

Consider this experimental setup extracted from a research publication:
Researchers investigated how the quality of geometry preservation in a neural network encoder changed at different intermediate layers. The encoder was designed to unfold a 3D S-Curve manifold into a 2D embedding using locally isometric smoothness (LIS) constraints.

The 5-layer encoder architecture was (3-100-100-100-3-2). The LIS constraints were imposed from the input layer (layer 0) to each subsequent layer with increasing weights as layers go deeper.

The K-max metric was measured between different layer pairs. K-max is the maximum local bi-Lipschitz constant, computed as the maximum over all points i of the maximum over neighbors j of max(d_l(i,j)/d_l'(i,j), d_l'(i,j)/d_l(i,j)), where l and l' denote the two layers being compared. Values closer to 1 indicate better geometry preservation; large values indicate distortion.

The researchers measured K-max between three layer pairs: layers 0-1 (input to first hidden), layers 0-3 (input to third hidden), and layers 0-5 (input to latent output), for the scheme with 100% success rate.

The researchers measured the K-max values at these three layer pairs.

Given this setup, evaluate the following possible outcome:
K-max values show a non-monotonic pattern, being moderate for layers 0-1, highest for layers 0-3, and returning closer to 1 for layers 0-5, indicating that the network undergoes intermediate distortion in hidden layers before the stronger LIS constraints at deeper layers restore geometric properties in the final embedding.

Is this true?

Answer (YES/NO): NO